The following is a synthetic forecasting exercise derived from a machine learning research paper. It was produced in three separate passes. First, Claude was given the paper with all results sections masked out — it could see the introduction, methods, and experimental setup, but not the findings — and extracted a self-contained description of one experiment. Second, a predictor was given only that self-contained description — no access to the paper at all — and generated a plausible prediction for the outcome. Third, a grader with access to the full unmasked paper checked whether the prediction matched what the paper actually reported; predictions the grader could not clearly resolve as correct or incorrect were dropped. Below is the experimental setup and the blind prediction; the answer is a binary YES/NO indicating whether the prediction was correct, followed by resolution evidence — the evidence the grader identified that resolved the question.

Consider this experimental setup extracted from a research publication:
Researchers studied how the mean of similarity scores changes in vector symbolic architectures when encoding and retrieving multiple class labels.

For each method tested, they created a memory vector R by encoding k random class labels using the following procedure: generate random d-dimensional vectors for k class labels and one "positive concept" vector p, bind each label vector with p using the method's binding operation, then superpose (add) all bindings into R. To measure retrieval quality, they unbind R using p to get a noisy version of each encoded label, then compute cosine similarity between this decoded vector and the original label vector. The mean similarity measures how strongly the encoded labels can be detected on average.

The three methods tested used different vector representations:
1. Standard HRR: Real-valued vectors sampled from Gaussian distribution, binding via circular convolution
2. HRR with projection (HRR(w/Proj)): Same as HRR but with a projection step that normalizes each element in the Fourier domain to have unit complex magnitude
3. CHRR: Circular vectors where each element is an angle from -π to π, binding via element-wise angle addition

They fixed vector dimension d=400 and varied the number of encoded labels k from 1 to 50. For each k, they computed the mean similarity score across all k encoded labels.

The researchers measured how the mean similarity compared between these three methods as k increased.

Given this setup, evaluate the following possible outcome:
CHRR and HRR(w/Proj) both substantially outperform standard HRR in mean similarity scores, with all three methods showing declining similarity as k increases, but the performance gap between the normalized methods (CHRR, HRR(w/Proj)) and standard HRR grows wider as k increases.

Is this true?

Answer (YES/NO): NO